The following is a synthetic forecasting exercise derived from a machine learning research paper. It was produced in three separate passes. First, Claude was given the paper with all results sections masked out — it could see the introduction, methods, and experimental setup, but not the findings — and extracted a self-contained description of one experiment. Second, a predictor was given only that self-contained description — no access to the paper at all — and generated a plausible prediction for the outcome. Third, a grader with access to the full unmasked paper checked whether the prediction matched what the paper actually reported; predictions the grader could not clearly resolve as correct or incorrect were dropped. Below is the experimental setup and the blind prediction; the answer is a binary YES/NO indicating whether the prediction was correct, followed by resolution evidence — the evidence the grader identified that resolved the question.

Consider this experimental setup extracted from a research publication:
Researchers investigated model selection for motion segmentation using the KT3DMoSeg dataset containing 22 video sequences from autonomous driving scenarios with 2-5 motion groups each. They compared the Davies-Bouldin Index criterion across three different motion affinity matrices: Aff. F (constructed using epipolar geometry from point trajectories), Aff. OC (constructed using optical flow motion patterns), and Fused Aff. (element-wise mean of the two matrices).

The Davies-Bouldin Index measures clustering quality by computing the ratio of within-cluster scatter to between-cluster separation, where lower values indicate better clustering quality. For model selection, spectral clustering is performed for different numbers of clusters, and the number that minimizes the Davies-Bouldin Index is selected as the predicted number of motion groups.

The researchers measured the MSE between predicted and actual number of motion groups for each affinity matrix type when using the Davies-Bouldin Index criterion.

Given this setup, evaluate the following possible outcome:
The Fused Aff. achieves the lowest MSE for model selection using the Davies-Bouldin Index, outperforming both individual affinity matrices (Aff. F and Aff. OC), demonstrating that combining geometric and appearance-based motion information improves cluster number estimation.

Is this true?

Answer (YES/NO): NO